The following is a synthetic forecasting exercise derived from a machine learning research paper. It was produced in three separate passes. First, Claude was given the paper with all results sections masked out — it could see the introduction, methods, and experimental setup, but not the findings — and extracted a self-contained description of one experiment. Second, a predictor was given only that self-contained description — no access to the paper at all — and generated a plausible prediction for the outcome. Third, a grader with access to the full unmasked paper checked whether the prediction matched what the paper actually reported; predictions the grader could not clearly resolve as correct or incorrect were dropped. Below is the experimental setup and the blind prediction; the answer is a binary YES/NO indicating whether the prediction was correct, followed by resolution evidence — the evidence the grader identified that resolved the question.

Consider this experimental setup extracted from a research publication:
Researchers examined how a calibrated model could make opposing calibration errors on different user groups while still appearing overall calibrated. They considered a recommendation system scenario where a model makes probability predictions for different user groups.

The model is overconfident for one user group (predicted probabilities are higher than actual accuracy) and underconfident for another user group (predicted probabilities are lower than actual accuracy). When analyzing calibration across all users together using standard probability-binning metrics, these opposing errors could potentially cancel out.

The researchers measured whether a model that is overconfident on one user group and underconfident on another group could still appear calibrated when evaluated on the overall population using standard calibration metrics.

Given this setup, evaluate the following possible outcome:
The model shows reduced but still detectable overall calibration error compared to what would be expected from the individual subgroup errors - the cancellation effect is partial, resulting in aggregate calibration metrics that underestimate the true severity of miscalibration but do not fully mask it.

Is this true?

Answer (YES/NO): NO